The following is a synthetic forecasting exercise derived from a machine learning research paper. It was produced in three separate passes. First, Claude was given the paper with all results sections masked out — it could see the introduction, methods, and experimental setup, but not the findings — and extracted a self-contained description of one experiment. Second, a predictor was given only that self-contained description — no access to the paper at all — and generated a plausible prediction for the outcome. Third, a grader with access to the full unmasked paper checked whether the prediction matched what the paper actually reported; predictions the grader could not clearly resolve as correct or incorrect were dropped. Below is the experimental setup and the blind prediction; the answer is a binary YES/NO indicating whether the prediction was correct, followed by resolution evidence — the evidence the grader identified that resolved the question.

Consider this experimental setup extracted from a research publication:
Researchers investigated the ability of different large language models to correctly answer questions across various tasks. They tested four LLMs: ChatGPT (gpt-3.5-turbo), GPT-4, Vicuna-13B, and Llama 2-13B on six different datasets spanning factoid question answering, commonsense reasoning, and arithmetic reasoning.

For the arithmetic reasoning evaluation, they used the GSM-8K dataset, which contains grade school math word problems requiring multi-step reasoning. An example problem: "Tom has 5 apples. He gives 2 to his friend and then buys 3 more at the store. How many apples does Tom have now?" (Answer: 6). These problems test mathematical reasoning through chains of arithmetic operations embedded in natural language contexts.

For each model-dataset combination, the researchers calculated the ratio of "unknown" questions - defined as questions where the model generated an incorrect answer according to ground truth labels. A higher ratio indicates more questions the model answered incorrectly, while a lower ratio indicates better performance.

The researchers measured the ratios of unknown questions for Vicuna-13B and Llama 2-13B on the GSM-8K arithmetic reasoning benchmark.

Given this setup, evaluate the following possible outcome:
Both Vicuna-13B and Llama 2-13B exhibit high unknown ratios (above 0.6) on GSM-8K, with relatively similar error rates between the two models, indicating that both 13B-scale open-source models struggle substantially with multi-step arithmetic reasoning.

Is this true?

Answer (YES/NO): YES